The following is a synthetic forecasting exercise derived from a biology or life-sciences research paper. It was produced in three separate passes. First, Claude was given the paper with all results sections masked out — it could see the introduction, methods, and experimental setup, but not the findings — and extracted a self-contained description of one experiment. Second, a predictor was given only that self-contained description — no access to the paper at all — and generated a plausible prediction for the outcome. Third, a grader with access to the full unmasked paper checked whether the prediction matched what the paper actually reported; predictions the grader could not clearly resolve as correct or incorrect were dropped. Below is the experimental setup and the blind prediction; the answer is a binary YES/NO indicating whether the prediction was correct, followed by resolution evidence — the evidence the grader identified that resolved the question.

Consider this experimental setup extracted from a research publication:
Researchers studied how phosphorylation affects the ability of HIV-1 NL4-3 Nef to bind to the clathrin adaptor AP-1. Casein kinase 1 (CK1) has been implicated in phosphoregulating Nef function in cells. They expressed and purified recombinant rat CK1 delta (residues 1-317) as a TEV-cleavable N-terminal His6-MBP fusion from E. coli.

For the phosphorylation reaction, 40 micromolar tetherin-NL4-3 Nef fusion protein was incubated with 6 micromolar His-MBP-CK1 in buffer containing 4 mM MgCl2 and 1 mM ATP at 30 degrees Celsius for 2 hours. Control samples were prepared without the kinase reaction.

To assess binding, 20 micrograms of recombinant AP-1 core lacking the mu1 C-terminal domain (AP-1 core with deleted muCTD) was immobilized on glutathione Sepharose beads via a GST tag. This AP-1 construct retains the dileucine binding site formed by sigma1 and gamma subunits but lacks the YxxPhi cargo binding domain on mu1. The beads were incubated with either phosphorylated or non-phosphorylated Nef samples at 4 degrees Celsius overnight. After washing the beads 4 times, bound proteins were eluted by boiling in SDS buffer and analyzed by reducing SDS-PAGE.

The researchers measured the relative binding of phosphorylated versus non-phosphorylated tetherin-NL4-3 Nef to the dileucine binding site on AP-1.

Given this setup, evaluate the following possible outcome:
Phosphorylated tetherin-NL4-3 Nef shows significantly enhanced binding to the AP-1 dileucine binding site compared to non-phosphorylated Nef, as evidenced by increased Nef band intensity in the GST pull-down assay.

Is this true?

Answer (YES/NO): NO